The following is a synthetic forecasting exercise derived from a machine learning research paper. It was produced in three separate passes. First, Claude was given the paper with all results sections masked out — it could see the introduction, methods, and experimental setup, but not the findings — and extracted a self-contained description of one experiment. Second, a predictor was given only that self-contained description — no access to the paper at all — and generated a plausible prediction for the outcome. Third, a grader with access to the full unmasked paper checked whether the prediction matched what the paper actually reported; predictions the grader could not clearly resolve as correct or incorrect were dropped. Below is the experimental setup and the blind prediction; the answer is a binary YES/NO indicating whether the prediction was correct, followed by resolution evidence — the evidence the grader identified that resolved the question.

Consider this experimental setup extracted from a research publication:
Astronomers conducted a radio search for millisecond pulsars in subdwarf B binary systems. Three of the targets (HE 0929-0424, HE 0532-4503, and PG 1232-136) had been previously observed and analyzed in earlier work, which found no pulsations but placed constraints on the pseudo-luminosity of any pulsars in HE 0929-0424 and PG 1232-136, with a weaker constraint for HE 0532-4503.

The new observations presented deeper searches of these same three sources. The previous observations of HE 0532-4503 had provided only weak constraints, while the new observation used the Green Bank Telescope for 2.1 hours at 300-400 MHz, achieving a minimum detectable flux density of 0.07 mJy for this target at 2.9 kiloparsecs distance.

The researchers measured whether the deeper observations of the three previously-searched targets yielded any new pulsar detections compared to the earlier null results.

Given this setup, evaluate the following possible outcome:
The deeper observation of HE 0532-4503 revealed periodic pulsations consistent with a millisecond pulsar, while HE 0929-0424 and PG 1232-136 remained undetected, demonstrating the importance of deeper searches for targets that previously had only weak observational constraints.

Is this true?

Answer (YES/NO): NO